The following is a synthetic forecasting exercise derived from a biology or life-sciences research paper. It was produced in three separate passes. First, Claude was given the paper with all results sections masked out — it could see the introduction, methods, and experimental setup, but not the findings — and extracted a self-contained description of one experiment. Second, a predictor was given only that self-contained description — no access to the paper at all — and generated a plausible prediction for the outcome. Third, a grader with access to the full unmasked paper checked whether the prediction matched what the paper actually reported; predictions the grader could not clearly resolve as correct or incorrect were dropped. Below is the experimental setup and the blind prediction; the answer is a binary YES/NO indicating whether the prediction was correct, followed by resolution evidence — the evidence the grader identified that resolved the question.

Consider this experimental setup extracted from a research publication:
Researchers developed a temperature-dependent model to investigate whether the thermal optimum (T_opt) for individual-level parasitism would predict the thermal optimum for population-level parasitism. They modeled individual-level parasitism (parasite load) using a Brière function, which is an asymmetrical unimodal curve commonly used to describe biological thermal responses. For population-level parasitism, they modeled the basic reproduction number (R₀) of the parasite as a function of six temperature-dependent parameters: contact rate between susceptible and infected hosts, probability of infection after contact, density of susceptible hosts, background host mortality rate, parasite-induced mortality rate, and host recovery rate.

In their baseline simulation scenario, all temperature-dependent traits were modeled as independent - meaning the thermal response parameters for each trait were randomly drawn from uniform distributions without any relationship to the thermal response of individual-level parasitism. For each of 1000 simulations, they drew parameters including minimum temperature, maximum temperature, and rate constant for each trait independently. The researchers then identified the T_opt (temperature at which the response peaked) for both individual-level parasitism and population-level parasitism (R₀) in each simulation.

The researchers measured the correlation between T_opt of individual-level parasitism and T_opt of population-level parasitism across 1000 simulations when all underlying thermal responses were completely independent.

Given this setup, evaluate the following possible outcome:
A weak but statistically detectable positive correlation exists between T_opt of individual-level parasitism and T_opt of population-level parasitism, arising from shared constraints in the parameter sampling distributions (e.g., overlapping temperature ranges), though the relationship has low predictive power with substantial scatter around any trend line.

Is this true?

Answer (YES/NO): NO